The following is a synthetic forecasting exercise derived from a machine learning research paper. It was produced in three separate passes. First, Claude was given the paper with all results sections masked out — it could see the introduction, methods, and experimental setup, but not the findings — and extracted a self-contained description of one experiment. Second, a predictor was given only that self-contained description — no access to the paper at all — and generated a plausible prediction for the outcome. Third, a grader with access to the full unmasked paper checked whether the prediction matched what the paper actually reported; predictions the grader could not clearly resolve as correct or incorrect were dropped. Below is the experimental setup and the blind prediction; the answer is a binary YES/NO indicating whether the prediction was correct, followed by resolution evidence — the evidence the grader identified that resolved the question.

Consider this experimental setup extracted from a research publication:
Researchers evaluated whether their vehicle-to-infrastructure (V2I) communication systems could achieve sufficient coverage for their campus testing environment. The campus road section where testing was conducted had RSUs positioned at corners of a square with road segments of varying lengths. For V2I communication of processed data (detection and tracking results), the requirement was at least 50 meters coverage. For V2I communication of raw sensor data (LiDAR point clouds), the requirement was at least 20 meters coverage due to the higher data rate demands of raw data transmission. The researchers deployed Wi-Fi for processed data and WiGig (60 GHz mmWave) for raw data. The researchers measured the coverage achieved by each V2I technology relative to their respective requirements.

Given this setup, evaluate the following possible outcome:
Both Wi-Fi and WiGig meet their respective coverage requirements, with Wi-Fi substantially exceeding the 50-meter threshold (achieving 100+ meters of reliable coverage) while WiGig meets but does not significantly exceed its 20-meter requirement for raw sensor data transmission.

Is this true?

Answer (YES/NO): NO